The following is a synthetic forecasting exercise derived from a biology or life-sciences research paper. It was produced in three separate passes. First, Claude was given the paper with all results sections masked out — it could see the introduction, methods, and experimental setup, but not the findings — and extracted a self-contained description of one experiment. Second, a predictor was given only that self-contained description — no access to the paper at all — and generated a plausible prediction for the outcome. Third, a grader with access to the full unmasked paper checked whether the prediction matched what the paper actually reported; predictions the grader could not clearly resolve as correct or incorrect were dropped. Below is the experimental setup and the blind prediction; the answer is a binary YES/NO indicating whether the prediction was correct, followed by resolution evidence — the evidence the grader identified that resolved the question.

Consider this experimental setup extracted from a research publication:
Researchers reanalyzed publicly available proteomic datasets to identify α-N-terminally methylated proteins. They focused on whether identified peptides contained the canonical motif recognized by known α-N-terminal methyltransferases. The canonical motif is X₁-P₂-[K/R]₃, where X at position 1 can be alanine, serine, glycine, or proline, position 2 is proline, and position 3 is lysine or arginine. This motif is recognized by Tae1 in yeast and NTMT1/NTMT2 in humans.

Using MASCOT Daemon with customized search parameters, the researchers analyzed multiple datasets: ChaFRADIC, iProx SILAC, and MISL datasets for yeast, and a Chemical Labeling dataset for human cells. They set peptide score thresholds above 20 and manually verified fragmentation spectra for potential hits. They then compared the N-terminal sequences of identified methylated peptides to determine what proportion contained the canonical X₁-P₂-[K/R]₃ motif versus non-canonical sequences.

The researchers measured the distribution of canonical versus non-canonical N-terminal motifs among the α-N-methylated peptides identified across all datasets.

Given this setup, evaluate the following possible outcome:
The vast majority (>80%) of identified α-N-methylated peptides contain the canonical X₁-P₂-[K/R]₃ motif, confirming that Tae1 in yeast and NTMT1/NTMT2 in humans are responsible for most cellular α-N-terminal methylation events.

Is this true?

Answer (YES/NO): NO